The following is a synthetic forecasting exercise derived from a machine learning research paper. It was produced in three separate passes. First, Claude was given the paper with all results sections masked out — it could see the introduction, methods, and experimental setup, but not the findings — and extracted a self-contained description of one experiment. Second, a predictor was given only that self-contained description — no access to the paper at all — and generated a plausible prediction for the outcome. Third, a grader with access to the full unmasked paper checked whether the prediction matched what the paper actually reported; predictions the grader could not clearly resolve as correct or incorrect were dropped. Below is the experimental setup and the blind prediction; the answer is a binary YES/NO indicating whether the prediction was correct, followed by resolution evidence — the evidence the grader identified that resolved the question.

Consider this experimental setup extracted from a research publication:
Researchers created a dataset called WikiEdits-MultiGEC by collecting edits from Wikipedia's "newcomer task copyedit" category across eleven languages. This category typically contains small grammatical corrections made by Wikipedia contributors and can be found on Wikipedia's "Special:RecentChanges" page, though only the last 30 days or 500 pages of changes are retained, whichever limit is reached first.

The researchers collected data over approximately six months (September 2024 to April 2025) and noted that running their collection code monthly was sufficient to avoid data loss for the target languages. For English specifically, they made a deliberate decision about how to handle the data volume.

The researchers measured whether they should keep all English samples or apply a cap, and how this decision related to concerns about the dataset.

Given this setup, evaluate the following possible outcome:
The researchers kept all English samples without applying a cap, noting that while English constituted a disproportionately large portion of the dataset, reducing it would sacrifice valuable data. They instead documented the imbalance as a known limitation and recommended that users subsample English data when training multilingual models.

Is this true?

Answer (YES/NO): NO